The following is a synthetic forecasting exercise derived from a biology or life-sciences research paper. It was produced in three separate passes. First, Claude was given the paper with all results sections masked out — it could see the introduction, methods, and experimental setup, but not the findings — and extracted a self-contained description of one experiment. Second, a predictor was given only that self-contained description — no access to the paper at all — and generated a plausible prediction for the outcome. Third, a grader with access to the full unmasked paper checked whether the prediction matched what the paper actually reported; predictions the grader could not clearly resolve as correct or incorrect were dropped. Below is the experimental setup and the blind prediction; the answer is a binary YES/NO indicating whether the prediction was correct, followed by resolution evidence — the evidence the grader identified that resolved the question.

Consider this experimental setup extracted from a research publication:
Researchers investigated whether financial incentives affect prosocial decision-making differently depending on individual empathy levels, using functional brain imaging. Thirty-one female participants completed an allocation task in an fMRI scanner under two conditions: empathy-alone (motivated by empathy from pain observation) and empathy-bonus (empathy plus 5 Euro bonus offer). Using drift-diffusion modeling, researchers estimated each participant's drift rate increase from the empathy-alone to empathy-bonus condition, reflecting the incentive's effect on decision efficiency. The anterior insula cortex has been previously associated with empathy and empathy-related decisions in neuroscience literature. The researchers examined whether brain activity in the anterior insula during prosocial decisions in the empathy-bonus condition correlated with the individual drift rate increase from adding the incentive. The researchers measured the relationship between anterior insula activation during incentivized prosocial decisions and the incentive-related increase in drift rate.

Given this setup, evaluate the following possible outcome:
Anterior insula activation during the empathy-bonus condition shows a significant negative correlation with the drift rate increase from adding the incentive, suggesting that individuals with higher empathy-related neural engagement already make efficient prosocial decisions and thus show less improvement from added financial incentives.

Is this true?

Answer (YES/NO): NO